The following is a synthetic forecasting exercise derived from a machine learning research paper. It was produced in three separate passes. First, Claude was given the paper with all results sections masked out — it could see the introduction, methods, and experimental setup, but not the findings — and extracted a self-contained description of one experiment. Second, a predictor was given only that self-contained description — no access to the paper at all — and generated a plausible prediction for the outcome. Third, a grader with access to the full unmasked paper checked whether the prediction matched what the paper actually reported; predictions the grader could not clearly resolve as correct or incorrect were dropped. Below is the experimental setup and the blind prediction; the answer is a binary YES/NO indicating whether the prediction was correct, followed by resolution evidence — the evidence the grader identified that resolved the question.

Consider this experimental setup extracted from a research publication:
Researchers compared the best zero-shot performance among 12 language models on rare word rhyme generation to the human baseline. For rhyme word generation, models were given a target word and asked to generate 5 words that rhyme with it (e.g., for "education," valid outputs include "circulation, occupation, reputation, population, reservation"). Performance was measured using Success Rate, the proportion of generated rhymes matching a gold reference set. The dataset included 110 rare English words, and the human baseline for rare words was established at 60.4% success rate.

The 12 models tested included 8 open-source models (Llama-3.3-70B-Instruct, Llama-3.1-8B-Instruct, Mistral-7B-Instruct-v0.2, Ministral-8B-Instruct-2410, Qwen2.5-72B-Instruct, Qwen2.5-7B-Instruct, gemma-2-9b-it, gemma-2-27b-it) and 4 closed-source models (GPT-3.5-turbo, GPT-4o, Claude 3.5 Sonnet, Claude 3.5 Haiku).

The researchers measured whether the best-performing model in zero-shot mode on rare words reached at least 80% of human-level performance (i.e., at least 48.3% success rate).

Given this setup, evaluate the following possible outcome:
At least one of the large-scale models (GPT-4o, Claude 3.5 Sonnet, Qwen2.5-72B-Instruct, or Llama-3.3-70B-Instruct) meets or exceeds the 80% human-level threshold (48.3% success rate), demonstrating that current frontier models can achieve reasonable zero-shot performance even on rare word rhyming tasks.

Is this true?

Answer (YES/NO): YES